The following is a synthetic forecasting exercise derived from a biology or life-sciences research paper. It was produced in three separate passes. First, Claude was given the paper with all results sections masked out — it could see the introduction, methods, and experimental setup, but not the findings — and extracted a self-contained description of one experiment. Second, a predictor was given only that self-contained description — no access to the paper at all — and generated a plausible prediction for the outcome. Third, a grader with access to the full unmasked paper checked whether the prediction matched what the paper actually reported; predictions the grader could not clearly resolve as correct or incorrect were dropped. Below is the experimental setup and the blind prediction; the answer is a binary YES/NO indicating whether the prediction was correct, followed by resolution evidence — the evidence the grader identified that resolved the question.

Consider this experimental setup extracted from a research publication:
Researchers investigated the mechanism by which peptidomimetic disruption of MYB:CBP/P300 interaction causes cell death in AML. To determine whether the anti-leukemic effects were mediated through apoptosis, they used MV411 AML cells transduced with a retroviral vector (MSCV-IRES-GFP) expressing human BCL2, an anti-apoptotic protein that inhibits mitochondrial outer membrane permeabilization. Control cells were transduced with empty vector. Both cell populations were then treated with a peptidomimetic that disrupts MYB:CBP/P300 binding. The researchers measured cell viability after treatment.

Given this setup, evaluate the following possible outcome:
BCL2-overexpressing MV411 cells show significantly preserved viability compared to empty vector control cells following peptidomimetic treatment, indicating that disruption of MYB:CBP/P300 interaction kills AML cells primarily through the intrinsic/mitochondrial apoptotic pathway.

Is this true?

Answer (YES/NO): YES